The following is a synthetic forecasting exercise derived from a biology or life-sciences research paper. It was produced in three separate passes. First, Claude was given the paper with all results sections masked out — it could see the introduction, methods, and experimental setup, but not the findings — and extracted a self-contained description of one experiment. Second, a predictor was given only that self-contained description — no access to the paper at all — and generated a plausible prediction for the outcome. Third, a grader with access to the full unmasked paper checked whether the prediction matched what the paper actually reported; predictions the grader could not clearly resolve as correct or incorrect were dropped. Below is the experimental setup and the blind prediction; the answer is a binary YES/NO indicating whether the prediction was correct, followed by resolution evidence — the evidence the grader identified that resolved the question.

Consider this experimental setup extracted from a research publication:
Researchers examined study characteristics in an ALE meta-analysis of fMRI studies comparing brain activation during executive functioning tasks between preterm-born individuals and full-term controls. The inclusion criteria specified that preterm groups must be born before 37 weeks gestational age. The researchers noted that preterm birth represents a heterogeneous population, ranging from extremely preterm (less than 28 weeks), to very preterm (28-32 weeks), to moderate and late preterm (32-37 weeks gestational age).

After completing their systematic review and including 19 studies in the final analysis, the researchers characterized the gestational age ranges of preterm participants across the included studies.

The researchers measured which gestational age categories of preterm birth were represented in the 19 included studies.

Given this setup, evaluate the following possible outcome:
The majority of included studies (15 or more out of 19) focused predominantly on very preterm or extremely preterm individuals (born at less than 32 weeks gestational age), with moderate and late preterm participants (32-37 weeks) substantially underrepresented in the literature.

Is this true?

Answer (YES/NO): YES